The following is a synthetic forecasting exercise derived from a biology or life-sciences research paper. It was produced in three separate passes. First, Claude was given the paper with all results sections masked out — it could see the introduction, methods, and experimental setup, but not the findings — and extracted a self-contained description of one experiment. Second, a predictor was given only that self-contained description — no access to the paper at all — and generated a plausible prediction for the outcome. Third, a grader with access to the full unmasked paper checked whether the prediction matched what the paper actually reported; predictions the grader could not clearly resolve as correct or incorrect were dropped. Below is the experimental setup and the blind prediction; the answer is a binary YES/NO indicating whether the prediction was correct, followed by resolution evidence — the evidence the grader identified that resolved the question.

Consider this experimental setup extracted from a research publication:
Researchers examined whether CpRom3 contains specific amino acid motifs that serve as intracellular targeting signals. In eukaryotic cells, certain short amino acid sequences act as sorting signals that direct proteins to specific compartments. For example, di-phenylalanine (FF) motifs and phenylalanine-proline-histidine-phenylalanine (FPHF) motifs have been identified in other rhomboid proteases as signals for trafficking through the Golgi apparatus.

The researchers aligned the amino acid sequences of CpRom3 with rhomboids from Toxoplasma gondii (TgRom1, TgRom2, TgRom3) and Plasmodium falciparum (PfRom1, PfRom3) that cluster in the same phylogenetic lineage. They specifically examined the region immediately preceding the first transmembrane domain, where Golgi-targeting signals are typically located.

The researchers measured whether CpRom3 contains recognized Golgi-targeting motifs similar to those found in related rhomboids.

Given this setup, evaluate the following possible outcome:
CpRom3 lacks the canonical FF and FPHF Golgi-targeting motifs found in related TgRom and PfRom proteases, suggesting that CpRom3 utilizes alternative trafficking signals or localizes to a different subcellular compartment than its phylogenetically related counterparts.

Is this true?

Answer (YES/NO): NO